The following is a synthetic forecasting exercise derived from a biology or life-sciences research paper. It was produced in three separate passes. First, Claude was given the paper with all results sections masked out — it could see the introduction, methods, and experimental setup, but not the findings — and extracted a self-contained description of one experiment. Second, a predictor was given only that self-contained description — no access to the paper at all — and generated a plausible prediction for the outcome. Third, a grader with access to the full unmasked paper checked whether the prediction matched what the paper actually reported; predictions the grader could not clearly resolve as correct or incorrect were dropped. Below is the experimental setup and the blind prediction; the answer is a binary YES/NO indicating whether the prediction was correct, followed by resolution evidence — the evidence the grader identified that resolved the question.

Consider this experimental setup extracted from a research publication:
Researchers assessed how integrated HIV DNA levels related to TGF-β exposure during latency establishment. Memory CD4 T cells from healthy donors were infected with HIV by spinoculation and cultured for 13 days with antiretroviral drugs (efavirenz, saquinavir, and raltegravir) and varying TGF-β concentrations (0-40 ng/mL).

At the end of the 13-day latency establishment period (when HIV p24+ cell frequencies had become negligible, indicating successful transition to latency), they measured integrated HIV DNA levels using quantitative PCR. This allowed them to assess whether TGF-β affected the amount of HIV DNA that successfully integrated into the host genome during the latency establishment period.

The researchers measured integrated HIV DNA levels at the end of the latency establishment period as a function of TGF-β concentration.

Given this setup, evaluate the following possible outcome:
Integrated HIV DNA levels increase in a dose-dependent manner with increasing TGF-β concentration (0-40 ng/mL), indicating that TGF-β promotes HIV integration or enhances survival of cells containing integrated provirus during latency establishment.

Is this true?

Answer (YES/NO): YES